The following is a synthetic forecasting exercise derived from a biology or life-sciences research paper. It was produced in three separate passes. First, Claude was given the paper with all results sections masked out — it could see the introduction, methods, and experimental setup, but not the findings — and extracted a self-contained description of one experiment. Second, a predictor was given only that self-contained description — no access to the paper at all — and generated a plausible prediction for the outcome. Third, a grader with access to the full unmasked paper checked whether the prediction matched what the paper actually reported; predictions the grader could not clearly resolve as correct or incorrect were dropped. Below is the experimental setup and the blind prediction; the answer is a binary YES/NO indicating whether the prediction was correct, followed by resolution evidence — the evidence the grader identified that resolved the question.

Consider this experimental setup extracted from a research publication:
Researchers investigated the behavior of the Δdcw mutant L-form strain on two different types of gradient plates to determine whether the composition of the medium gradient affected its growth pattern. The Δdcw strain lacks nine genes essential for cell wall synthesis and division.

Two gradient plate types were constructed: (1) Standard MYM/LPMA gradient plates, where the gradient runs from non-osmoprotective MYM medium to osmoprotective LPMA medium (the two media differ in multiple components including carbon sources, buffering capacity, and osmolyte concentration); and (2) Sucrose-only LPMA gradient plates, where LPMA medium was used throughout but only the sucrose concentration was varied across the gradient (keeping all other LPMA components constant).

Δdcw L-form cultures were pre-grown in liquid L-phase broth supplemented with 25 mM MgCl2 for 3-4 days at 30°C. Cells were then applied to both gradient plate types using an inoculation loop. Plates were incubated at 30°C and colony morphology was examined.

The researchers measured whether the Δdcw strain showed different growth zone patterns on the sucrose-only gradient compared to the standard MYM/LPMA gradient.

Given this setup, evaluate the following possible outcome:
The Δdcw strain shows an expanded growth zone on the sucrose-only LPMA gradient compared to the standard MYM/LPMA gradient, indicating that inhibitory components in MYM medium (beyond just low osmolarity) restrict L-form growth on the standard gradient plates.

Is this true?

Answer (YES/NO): NO